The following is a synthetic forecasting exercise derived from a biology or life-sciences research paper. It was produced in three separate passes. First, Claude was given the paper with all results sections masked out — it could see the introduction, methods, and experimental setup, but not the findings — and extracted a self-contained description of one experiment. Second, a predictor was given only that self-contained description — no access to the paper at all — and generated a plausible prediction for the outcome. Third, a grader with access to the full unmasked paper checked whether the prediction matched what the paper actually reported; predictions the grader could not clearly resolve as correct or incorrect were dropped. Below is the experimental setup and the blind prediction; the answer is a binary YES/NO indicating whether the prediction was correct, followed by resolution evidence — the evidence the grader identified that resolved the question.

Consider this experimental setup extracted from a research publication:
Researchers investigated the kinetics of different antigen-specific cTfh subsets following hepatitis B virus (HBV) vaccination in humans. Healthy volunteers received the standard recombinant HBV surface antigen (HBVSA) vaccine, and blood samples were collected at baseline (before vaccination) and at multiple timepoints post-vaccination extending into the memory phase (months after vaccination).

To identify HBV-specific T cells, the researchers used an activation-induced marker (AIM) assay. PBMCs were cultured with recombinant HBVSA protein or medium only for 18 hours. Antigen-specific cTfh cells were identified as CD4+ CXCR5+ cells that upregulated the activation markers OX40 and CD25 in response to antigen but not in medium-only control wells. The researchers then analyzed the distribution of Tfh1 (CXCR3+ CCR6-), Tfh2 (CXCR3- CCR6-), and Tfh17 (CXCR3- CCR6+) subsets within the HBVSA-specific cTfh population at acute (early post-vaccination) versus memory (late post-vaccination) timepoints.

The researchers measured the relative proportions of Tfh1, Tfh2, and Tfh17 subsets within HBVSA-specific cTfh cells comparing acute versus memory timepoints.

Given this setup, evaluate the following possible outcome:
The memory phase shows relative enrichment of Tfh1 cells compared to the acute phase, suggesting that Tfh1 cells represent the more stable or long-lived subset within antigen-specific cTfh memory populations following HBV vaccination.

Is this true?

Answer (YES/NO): NO